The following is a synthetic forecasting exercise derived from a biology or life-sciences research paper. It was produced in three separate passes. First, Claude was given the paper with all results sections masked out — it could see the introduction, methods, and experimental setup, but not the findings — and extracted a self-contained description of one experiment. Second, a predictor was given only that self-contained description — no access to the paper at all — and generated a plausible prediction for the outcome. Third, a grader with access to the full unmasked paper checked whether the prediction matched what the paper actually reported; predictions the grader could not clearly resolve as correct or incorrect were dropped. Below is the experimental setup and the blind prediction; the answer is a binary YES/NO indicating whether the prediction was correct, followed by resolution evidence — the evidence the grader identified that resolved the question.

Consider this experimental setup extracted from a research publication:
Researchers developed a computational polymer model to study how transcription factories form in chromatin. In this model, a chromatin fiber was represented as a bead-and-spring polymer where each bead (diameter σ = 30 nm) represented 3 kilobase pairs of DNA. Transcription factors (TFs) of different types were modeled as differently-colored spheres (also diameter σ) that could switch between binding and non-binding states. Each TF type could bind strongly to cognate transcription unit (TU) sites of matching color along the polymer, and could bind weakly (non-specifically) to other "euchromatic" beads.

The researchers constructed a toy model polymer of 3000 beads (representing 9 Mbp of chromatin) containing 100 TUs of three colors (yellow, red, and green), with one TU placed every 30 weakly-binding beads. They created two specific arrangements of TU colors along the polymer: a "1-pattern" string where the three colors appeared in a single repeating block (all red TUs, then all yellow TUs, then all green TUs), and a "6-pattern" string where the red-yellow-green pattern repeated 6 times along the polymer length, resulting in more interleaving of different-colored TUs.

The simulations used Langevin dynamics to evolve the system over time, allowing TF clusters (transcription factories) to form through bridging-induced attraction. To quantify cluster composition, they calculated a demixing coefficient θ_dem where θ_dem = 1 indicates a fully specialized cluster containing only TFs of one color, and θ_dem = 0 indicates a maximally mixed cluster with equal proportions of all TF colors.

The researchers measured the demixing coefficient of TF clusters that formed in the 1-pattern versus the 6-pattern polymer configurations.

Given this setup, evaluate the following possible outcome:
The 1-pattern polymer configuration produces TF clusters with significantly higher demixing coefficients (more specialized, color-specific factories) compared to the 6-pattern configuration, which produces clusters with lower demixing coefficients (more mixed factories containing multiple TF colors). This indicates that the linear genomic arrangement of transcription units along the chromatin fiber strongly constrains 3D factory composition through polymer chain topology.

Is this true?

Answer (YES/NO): NO